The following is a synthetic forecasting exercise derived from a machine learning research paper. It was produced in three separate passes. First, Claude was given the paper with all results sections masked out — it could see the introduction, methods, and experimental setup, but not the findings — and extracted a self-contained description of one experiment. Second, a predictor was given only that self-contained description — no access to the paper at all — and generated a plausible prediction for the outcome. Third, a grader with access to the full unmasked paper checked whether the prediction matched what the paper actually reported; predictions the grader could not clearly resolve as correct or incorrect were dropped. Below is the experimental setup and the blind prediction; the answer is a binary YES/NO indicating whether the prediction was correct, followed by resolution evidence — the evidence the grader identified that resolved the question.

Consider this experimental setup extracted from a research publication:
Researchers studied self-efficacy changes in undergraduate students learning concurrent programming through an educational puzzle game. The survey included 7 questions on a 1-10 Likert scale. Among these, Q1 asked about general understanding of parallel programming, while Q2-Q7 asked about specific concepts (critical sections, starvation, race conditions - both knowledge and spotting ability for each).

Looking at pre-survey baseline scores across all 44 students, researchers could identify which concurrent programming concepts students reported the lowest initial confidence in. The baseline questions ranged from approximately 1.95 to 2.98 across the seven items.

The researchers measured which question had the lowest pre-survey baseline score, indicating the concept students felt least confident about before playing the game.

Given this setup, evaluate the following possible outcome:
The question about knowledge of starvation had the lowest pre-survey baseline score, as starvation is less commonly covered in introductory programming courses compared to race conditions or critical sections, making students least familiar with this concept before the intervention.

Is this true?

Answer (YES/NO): NO